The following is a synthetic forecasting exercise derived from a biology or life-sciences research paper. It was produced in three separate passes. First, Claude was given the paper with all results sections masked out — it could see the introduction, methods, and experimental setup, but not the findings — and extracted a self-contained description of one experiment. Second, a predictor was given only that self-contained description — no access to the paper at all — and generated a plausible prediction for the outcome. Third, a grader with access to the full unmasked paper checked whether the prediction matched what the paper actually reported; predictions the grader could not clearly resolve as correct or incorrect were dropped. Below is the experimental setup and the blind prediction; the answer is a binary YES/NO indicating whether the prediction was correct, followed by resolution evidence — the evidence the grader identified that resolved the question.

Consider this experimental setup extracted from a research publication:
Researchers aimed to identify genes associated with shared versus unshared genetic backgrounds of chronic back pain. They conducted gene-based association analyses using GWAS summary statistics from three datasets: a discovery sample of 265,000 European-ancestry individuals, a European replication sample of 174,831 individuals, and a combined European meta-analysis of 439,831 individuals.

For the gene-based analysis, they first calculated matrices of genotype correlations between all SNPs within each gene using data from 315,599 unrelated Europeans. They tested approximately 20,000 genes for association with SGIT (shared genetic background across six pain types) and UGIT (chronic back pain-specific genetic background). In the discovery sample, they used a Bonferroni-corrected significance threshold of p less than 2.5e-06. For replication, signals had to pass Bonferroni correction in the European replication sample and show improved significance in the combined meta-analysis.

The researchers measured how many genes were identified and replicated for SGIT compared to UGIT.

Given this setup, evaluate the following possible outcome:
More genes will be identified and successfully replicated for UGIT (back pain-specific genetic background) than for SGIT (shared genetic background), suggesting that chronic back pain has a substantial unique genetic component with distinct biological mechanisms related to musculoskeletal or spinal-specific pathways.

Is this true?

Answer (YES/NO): NO